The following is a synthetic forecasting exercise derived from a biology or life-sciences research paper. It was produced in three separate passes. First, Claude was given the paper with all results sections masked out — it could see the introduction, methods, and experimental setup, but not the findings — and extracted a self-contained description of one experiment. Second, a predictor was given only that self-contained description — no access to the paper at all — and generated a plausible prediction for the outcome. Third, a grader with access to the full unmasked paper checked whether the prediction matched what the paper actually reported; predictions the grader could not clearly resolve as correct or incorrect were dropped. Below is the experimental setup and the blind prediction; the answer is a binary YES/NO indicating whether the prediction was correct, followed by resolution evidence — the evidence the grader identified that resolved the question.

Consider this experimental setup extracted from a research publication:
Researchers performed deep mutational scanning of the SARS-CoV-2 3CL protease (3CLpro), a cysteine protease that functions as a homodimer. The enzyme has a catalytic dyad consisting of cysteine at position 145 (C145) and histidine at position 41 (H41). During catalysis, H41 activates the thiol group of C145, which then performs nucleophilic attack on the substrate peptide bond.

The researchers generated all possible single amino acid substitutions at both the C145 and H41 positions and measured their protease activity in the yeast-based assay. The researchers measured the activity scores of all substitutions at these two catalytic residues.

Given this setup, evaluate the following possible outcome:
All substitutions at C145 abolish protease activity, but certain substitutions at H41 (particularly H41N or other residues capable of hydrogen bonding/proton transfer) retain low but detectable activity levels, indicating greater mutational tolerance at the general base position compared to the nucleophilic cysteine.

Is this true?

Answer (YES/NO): NO